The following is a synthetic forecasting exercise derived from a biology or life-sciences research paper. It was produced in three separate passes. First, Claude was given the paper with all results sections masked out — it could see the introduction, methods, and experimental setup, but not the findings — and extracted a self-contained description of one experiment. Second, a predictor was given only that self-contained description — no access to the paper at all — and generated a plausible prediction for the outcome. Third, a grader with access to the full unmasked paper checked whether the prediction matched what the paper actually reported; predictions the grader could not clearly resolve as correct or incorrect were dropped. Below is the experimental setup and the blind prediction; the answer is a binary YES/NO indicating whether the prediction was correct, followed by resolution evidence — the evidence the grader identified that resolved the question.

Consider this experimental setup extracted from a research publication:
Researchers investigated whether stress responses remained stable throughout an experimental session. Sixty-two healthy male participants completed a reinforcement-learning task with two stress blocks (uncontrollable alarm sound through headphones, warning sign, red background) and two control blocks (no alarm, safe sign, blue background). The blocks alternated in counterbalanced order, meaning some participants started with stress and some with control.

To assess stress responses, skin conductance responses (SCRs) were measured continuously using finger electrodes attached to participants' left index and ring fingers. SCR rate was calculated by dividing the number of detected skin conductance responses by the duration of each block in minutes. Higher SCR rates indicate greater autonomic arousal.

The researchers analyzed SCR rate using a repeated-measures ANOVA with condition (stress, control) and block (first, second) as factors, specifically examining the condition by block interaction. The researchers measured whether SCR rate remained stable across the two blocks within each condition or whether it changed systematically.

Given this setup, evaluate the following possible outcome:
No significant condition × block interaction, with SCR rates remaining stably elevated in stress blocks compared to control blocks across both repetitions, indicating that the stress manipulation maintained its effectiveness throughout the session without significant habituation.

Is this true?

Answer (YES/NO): YES